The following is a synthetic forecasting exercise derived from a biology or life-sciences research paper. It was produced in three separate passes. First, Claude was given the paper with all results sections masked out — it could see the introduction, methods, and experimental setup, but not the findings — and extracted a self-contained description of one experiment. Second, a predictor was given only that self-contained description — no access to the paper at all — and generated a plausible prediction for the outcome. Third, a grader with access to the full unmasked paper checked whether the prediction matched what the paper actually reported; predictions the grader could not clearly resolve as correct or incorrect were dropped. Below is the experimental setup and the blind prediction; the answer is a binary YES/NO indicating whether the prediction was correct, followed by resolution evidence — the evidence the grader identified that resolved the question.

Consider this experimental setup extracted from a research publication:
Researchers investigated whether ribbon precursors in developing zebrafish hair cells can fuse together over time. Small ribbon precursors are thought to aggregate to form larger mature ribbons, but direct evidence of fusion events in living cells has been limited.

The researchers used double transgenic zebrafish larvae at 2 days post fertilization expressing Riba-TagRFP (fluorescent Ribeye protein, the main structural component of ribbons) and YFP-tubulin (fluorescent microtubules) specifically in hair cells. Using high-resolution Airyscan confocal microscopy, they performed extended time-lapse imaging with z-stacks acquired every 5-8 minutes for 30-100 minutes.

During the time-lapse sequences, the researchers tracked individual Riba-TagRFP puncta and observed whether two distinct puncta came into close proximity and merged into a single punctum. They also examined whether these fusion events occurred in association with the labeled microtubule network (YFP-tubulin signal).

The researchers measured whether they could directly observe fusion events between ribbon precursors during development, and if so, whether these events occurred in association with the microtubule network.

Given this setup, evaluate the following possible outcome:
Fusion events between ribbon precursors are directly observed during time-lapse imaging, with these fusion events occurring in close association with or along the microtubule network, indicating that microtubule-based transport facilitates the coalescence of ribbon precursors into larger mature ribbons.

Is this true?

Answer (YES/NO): YES